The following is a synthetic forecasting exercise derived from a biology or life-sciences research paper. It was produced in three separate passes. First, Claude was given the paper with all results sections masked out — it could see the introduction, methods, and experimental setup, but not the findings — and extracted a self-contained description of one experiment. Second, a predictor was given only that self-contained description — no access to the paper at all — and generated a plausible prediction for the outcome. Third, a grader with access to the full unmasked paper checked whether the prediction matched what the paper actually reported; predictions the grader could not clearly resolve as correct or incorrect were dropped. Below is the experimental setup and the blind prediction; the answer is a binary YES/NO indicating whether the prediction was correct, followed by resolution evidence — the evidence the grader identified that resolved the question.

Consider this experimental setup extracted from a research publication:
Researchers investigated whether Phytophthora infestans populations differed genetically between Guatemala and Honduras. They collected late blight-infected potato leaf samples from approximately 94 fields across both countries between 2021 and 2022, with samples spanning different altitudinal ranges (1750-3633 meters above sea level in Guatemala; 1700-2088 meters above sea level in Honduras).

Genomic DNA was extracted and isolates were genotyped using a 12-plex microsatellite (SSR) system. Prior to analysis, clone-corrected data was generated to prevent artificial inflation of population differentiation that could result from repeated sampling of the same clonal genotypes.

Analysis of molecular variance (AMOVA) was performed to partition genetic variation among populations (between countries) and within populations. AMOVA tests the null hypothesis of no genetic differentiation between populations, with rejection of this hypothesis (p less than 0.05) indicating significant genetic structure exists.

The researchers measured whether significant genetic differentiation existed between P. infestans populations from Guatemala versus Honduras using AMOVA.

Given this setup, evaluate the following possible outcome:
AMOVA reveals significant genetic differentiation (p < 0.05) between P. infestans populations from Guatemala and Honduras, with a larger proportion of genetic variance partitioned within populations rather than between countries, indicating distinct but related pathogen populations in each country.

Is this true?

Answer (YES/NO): NO